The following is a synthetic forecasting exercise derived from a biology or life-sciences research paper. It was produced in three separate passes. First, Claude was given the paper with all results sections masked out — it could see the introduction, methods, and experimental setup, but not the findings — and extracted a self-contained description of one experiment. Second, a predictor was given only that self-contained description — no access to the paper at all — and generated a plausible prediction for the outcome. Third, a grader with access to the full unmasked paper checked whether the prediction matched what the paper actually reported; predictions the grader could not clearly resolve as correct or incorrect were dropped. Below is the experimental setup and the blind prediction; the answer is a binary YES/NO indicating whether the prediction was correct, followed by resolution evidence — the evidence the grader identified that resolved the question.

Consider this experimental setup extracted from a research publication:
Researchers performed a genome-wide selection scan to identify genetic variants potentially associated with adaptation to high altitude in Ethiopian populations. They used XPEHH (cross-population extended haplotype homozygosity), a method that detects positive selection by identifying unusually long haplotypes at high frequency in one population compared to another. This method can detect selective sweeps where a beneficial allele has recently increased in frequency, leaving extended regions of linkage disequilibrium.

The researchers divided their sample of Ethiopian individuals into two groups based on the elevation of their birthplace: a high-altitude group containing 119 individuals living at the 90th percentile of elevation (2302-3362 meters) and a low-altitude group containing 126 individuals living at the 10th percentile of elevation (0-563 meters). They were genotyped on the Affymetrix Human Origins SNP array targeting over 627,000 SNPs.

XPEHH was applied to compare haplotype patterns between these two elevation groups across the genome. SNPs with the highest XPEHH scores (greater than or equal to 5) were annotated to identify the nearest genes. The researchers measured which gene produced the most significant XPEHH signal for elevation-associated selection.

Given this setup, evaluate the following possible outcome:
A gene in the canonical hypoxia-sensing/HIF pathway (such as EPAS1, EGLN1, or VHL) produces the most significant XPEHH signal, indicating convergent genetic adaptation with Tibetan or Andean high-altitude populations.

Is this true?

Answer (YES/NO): NO